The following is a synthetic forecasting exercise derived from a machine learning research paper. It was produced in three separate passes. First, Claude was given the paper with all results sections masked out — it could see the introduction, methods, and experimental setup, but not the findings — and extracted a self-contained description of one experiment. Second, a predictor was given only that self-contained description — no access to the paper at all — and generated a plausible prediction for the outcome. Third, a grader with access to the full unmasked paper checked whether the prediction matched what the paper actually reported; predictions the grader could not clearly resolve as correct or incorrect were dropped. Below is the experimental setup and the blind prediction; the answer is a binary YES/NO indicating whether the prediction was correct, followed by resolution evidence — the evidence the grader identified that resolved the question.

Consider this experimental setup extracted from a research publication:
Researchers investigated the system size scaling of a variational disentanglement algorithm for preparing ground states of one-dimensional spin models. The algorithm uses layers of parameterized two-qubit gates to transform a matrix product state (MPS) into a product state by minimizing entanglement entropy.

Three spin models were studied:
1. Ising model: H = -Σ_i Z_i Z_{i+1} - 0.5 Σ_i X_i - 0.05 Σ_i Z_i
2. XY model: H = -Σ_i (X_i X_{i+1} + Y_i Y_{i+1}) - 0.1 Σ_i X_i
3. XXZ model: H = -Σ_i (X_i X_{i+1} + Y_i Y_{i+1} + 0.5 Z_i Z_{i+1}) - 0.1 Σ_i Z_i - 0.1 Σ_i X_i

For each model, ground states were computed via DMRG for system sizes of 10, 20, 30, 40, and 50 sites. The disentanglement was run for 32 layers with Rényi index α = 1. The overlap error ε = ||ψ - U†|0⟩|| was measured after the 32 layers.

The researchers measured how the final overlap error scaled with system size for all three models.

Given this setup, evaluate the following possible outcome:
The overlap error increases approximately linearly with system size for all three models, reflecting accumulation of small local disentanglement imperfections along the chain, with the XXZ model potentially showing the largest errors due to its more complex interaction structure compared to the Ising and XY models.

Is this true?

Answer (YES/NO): NO